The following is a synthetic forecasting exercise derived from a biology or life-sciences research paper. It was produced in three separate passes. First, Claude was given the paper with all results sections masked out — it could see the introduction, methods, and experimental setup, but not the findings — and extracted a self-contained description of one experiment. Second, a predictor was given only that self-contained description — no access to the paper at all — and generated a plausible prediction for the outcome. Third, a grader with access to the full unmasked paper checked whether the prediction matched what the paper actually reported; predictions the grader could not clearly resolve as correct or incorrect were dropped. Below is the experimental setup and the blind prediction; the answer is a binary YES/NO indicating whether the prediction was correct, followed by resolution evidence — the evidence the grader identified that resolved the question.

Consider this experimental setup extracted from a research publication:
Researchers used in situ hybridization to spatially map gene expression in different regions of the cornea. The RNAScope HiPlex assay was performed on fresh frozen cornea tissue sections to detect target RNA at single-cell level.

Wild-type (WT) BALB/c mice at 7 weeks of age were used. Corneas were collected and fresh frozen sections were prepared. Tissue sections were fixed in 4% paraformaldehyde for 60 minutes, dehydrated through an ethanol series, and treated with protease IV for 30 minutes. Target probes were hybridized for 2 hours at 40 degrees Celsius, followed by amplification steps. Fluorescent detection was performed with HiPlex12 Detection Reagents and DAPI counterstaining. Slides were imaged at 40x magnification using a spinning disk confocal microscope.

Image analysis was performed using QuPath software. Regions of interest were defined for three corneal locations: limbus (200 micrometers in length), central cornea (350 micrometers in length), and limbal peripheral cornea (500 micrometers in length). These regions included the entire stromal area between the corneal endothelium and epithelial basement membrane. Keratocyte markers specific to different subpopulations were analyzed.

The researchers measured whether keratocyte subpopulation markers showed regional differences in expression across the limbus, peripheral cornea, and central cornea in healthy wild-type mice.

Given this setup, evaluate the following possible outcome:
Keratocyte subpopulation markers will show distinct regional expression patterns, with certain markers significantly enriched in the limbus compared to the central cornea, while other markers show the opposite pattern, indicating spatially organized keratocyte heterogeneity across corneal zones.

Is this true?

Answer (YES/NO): NO